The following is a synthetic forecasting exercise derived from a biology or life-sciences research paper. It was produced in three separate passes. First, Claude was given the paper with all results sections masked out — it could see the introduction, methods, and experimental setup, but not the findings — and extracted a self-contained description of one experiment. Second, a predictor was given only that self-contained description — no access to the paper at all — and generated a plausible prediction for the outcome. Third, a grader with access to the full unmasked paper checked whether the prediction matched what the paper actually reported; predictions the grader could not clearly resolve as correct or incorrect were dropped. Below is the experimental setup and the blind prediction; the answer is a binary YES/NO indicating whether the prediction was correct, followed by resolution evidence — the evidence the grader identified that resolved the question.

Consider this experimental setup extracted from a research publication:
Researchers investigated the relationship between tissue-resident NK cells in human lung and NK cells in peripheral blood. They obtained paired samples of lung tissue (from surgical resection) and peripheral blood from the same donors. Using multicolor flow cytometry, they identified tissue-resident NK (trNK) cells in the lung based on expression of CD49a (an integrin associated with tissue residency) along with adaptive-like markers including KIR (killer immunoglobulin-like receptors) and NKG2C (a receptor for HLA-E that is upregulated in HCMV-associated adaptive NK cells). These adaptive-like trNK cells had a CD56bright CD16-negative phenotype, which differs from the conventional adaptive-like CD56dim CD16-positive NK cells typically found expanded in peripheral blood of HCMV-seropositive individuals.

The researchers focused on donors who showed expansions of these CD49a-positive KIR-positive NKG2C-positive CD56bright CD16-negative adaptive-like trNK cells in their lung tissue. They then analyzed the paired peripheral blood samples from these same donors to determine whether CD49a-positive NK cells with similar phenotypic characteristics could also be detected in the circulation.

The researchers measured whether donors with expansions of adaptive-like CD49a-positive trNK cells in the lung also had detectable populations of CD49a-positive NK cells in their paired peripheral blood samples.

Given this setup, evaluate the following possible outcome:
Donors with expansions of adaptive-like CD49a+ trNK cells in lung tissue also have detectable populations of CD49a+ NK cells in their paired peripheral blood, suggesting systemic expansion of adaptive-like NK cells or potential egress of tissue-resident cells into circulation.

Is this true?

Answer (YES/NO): YES